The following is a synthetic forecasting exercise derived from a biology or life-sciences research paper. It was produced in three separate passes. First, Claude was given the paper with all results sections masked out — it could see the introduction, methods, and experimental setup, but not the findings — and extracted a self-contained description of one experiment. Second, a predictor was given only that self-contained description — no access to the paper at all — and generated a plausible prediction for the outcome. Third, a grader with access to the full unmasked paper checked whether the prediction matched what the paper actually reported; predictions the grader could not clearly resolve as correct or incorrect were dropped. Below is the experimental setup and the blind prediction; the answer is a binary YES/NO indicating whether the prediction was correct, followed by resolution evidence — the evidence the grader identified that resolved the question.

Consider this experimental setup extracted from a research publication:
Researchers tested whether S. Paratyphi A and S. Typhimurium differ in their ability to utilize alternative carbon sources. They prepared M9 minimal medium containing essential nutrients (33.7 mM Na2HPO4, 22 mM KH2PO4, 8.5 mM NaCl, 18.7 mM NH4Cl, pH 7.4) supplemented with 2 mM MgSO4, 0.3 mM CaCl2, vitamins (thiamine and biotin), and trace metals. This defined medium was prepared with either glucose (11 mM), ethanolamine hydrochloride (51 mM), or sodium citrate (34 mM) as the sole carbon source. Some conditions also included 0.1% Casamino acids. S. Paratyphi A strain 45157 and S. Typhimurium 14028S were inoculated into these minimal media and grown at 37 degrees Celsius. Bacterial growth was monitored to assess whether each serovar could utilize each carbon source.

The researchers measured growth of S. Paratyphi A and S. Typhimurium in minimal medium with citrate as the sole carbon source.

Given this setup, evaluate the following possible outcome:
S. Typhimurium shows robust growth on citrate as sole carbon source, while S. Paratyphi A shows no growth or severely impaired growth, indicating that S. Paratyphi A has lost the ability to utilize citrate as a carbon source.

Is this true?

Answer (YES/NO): NO